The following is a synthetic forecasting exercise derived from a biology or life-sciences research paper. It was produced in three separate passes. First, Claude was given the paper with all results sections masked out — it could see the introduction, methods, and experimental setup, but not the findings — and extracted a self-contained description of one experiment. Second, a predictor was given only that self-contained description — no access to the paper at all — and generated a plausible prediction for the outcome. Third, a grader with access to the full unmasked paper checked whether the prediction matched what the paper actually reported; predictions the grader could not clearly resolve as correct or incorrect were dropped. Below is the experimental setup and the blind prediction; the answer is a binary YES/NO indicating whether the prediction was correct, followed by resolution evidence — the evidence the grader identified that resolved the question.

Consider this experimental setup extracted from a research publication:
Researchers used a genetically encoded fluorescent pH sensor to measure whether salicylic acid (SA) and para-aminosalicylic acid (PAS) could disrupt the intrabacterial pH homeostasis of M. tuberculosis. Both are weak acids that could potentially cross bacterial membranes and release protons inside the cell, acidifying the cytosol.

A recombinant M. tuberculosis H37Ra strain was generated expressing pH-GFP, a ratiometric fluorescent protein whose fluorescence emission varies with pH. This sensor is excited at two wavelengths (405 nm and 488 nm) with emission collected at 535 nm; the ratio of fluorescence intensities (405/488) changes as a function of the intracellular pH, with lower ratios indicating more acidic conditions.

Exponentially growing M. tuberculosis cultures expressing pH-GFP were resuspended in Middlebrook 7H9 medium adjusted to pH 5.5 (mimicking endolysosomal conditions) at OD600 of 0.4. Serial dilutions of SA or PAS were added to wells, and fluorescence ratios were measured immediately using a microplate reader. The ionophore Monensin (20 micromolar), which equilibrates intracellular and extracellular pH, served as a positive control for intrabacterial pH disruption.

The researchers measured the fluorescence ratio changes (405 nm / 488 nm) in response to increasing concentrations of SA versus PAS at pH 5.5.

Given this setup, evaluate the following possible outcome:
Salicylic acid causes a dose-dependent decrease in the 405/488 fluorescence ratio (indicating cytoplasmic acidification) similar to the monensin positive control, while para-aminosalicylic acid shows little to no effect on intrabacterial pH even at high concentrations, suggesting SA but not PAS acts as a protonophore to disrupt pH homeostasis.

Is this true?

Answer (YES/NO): YES